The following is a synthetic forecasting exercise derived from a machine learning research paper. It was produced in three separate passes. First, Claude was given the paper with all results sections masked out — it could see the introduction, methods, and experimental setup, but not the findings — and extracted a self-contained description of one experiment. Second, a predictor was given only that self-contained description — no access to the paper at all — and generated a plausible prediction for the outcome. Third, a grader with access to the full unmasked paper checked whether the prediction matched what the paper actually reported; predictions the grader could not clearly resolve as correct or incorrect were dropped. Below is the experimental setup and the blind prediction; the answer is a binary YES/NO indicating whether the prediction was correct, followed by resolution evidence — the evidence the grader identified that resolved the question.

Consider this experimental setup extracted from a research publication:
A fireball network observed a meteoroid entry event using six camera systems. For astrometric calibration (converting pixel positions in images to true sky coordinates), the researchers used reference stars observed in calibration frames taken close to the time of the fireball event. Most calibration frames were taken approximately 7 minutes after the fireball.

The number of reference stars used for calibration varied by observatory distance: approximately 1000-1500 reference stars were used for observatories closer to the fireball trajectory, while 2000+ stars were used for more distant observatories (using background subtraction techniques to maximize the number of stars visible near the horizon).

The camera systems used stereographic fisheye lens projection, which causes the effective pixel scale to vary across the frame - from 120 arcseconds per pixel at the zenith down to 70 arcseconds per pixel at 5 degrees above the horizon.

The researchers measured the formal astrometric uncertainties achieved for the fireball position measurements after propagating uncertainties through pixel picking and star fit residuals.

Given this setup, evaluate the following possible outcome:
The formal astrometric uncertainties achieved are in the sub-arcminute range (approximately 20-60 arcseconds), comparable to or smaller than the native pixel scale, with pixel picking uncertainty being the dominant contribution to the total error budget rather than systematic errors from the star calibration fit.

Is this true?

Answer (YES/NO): NO